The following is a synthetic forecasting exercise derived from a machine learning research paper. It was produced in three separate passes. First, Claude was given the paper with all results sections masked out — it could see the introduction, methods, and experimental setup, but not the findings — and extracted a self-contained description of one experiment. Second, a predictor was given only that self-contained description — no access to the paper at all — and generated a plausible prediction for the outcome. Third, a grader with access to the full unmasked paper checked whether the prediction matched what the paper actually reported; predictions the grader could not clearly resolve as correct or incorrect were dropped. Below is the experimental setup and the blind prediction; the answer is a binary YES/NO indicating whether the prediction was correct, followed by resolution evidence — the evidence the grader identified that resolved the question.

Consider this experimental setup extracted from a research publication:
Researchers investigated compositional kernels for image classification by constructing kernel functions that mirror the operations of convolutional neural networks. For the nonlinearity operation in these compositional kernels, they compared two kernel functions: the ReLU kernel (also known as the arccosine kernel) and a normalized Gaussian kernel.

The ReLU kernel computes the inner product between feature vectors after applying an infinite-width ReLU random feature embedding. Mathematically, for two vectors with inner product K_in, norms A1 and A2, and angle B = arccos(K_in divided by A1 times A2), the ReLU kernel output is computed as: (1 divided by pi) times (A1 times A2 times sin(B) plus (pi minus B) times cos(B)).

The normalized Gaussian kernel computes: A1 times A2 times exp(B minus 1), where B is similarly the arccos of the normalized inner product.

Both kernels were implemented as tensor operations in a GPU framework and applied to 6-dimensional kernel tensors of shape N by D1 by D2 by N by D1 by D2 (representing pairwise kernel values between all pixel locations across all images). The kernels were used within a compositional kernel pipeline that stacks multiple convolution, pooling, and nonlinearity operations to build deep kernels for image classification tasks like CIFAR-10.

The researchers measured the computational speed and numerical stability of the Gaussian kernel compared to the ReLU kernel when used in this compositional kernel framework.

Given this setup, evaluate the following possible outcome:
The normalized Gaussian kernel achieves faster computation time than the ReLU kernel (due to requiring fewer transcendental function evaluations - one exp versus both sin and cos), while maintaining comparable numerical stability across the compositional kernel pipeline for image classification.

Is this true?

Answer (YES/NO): NO